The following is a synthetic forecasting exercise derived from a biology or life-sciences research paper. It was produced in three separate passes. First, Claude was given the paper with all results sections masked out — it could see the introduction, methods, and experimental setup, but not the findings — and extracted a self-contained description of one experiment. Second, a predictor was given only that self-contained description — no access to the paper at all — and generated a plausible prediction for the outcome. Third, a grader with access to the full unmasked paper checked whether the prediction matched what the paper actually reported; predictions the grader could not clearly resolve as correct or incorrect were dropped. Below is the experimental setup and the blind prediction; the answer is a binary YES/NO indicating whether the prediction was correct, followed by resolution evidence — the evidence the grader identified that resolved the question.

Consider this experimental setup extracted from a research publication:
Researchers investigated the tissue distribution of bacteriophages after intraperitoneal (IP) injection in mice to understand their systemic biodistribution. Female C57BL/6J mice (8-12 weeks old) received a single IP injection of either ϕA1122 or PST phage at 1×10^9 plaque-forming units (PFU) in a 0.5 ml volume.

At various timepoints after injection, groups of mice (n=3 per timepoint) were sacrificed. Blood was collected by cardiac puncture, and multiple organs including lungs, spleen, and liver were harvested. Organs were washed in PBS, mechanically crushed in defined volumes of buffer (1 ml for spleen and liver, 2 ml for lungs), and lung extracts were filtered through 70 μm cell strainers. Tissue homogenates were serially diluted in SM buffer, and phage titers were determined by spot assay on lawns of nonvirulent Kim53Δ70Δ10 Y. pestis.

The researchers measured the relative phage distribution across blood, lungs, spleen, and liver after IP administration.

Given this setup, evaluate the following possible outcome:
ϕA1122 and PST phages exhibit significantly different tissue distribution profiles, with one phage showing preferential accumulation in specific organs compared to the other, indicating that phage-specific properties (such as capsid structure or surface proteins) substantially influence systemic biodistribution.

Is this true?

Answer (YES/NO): NO